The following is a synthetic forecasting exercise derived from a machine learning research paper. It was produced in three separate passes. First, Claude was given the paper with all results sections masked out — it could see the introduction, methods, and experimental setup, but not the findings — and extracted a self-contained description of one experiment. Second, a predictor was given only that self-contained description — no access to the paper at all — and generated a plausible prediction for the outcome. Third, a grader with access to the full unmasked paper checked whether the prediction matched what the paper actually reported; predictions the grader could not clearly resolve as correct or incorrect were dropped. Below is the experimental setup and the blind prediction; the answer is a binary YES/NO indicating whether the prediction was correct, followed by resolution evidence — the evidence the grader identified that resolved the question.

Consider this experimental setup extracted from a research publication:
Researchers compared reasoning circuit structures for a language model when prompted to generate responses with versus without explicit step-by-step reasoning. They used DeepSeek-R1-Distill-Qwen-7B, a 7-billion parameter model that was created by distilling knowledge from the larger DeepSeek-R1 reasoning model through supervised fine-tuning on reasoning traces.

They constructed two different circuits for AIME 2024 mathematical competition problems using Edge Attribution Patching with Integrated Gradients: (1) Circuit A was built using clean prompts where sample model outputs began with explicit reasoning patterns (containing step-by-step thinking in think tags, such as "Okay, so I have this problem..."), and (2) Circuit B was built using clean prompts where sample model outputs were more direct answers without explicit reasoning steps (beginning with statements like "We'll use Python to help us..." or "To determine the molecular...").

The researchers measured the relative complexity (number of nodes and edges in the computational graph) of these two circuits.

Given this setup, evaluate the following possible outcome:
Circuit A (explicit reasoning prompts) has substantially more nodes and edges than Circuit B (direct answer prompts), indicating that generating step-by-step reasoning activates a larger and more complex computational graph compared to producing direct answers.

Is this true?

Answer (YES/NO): NO